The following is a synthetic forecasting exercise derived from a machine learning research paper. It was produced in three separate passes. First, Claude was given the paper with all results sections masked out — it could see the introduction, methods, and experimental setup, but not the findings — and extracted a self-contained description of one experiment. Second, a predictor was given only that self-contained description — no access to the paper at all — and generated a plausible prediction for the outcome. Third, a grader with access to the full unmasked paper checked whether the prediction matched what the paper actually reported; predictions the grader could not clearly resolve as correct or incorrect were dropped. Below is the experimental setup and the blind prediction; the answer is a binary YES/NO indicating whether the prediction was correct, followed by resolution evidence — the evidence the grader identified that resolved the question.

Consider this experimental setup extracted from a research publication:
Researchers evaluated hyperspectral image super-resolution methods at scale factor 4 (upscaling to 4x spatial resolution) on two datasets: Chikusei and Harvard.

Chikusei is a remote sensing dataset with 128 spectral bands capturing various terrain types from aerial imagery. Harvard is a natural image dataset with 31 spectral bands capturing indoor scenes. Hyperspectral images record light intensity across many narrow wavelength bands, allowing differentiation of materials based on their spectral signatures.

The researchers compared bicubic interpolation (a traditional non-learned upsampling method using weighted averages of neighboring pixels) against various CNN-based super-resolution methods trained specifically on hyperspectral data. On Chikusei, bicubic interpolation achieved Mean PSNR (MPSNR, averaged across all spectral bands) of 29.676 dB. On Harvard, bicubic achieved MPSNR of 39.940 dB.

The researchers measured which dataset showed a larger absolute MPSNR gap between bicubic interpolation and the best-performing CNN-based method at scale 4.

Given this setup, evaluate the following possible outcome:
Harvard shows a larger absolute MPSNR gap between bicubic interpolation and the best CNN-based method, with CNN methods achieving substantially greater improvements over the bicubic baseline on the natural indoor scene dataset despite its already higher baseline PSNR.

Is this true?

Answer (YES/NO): YES